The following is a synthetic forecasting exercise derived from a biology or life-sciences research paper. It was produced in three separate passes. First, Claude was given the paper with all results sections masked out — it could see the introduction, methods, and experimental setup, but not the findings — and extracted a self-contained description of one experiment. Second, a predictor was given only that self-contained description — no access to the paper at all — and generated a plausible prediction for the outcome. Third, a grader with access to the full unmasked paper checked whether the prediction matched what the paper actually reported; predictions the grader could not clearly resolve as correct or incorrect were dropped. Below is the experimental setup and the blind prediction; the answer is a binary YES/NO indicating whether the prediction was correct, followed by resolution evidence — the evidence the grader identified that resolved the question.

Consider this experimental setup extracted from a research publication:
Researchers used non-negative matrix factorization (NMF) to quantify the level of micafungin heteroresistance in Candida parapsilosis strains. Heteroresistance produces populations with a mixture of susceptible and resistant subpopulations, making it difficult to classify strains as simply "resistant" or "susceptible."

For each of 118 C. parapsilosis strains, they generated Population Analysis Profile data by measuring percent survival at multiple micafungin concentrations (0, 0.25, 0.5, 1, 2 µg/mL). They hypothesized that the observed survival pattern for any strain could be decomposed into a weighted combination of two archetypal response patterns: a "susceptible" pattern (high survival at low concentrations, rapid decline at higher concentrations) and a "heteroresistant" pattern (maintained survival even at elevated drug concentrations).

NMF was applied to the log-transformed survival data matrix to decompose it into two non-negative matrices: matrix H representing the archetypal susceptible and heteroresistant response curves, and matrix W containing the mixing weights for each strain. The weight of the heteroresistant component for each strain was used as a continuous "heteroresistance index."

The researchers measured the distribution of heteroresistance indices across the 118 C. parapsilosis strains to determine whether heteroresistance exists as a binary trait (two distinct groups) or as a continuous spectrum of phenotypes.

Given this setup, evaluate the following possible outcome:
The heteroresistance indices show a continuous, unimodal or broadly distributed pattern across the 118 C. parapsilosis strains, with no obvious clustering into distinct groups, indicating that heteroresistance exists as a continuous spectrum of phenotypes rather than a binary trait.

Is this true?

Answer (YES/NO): YES